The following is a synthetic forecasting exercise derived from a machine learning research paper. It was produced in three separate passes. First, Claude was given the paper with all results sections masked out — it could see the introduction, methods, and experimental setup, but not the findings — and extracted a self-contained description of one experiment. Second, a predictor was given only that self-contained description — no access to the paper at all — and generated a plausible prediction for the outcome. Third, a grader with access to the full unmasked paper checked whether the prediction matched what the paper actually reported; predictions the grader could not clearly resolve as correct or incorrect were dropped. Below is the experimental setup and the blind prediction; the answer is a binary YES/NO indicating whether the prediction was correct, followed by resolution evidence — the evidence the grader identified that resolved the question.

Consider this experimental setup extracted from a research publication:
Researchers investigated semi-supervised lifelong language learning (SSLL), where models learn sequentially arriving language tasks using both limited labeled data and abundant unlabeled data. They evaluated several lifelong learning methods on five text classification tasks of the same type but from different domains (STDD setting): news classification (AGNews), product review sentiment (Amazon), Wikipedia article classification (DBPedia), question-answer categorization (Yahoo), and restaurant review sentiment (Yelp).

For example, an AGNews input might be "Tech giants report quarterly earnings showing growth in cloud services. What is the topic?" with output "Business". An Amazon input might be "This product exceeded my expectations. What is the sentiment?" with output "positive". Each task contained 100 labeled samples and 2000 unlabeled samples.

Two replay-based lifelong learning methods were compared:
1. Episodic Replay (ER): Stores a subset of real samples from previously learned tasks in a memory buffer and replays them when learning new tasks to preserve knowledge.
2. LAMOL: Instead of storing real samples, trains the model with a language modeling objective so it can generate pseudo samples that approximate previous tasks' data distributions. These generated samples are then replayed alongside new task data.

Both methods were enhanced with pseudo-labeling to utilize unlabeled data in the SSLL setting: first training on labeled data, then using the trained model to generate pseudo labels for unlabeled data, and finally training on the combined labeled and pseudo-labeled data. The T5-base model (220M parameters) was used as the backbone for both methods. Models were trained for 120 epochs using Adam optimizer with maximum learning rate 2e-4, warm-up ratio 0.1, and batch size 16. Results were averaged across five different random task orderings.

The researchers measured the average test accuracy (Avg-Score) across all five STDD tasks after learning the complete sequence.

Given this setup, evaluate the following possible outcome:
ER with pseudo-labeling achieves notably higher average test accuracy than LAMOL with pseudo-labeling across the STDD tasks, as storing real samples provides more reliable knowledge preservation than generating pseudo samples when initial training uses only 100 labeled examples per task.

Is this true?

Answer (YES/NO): YES